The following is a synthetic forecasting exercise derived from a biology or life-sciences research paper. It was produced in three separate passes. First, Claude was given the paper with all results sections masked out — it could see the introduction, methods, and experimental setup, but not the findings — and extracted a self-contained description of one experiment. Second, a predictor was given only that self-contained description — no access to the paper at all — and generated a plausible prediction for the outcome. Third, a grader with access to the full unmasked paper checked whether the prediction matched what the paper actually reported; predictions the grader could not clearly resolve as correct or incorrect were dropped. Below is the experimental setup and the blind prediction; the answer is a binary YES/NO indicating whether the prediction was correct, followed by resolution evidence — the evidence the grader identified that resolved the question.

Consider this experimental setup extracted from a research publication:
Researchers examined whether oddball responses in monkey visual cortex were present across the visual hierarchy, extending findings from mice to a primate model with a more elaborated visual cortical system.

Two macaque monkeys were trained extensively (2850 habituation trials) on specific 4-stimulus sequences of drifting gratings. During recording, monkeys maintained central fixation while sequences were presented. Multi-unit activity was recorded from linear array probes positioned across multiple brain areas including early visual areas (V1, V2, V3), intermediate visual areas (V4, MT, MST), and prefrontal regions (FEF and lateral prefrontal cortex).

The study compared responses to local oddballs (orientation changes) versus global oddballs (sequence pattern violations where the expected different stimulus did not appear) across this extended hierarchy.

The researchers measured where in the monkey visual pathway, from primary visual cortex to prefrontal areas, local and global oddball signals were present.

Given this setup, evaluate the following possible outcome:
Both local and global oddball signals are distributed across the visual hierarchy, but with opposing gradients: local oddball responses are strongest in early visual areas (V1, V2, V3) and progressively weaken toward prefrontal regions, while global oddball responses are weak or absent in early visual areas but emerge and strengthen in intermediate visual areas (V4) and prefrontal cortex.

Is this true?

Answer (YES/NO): NO